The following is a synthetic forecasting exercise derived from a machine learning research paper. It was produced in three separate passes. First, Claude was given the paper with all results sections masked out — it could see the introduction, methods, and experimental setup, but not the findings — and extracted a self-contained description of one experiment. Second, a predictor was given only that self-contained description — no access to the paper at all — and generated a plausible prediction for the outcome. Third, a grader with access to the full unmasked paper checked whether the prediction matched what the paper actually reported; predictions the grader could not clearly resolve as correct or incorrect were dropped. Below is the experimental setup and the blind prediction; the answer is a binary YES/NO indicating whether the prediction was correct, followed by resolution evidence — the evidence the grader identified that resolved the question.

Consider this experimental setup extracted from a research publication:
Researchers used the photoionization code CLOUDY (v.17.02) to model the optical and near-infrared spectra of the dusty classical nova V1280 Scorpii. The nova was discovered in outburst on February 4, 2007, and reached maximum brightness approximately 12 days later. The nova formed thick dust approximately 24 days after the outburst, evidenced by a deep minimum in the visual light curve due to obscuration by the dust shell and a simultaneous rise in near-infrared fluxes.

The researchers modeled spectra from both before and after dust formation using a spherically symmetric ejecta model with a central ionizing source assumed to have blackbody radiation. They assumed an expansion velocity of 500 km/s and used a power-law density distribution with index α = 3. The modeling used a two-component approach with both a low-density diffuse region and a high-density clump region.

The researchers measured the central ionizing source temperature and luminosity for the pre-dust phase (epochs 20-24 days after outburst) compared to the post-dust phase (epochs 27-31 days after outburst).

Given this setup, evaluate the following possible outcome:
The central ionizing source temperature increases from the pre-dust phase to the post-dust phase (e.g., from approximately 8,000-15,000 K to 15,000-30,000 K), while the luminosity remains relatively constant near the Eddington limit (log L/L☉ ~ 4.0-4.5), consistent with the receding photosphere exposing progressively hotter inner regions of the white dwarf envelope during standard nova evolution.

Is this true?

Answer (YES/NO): NO